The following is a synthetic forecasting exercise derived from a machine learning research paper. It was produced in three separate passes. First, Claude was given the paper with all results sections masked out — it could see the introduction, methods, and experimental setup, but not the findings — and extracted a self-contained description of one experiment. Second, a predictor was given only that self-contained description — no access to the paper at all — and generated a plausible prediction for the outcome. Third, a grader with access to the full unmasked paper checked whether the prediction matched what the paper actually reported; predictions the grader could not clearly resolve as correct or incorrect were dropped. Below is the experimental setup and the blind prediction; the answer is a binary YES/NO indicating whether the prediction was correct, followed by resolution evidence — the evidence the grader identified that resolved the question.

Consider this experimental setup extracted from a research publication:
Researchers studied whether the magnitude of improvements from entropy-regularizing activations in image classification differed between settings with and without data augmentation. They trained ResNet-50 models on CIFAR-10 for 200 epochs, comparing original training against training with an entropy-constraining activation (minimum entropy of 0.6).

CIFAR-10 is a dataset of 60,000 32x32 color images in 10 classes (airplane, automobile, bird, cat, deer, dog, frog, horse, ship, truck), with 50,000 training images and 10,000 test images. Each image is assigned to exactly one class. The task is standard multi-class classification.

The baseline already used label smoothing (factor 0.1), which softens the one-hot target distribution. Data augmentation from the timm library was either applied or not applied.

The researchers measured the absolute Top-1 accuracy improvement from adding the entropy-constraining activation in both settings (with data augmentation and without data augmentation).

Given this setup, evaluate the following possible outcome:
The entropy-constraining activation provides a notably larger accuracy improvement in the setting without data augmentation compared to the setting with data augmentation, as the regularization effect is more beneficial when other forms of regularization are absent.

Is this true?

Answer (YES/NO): NO